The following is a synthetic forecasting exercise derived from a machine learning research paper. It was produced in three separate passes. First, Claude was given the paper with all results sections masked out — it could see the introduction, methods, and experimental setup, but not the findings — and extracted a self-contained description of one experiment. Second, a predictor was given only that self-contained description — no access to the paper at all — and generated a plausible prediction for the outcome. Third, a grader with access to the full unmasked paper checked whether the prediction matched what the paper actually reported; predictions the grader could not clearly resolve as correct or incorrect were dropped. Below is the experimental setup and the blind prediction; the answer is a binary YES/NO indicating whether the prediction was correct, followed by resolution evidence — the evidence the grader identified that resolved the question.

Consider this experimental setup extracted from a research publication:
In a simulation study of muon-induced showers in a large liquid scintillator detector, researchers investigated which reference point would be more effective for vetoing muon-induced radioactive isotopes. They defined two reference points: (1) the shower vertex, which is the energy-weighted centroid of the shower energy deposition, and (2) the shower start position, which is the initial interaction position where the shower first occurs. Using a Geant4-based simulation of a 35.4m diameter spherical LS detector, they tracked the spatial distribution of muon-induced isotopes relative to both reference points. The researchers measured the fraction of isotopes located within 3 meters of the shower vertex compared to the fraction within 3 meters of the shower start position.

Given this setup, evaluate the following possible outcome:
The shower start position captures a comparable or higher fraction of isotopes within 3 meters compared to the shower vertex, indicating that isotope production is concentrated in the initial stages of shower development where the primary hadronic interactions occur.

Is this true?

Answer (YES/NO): NO